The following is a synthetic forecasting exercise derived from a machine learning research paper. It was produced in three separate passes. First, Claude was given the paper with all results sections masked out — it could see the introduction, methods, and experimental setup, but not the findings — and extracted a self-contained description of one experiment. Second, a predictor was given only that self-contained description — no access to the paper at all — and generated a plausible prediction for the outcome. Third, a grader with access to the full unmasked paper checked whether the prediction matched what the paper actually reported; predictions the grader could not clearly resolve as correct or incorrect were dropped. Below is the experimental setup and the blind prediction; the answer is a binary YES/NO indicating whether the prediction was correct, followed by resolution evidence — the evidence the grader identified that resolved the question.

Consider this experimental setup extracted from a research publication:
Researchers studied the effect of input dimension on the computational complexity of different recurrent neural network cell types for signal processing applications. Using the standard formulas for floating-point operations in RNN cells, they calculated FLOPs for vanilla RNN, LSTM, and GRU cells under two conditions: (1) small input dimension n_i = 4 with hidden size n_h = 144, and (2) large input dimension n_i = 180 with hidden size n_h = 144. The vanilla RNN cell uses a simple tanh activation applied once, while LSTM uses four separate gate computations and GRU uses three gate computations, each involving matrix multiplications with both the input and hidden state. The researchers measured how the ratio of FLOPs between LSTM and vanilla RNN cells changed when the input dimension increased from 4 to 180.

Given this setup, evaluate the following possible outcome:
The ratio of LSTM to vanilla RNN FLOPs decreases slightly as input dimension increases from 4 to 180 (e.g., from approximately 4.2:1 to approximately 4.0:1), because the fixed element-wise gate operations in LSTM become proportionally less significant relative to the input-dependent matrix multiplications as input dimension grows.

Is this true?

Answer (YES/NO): NO